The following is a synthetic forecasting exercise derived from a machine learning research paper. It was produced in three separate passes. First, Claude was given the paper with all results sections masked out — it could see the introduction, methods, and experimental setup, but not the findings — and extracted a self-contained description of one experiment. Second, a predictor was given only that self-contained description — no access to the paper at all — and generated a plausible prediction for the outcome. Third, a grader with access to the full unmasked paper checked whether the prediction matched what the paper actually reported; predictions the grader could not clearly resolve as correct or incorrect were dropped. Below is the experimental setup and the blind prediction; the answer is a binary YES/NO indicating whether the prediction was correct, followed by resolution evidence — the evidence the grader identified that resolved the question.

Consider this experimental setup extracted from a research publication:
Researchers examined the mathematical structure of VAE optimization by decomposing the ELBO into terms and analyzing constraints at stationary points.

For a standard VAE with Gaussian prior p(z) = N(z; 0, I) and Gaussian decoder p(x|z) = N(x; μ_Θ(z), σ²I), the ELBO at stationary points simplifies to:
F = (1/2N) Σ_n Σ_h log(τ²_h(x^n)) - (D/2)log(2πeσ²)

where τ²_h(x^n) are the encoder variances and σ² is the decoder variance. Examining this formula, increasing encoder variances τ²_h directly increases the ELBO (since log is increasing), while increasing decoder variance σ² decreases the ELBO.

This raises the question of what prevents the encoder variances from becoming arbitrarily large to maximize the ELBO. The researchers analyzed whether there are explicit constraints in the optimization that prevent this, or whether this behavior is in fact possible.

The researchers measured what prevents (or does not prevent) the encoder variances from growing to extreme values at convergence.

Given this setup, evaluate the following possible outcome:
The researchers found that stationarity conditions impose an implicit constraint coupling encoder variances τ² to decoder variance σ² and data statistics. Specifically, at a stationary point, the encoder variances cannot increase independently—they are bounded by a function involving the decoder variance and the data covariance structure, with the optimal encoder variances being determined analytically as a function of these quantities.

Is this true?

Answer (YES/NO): NO